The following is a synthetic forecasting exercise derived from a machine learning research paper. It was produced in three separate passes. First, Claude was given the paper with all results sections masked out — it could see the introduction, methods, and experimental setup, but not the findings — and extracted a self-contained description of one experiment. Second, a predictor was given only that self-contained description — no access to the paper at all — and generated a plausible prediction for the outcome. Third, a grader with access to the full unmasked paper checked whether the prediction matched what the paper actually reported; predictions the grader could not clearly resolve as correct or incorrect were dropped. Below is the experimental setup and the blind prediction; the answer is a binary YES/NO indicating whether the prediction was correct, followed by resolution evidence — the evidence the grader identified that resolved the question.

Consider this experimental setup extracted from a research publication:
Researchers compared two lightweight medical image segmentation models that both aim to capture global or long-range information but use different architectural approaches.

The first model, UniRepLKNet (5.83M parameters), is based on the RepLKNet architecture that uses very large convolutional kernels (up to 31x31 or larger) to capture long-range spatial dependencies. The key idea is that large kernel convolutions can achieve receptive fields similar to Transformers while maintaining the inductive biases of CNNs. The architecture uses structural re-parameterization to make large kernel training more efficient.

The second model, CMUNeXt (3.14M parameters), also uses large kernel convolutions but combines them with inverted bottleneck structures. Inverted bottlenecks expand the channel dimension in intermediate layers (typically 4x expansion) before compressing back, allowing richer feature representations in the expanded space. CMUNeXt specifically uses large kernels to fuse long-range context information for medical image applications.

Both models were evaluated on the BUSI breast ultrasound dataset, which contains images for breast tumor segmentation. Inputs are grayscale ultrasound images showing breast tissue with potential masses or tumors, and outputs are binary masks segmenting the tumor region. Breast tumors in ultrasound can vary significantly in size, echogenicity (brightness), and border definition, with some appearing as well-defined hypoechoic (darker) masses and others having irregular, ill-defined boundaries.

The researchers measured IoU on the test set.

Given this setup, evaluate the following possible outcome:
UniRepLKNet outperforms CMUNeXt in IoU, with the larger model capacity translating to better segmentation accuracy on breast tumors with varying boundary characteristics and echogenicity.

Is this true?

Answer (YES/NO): NO